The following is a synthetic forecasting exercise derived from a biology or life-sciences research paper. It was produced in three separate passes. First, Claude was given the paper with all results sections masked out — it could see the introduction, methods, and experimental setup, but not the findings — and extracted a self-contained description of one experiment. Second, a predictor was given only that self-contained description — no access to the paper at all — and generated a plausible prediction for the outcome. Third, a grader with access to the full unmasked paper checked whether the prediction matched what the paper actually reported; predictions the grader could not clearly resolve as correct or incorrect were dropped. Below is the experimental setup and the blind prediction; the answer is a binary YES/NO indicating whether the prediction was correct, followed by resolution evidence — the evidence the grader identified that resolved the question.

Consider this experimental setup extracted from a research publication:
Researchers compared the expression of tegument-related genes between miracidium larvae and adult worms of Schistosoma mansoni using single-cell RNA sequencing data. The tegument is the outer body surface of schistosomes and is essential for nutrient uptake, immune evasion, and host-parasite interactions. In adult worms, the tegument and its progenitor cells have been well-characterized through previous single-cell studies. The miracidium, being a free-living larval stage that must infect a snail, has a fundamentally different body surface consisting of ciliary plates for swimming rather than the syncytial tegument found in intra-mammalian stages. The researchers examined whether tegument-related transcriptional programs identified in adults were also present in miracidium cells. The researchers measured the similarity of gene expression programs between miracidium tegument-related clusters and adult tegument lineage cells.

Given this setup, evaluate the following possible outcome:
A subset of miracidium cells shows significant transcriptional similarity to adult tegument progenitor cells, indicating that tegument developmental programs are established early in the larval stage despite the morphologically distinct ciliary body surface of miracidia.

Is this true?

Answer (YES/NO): YES